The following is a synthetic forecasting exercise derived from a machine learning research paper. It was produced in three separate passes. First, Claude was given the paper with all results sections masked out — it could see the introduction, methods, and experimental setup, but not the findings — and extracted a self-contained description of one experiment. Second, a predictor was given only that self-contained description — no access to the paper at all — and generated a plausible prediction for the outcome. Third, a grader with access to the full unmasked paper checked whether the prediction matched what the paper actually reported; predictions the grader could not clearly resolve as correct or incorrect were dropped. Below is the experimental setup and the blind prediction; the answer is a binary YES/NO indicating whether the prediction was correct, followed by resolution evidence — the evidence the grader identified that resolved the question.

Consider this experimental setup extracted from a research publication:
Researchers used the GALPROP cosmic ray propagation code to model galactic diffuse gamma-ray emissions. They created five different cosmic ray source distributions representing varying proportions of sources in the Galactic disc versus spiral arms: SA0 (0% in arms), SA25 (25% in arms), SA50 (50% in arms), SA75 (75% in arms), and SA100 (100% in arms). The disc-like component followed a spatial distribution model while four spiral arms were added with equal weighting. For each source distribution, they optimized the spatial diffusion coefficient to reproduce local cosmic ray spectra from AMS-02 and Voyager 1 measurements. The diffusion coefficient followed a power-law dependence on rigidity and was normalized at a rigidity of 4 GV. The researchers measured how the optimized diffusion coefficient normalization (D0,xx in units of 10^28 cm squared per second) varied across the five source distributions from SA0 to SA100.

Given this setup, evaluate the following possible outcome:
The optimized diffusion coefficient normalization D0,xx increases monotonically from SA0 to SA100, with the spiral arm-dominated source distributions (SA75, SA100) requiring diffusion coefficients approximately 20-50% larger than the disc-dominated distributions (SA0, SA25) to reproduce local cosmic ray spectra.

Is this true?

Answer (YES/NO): NO